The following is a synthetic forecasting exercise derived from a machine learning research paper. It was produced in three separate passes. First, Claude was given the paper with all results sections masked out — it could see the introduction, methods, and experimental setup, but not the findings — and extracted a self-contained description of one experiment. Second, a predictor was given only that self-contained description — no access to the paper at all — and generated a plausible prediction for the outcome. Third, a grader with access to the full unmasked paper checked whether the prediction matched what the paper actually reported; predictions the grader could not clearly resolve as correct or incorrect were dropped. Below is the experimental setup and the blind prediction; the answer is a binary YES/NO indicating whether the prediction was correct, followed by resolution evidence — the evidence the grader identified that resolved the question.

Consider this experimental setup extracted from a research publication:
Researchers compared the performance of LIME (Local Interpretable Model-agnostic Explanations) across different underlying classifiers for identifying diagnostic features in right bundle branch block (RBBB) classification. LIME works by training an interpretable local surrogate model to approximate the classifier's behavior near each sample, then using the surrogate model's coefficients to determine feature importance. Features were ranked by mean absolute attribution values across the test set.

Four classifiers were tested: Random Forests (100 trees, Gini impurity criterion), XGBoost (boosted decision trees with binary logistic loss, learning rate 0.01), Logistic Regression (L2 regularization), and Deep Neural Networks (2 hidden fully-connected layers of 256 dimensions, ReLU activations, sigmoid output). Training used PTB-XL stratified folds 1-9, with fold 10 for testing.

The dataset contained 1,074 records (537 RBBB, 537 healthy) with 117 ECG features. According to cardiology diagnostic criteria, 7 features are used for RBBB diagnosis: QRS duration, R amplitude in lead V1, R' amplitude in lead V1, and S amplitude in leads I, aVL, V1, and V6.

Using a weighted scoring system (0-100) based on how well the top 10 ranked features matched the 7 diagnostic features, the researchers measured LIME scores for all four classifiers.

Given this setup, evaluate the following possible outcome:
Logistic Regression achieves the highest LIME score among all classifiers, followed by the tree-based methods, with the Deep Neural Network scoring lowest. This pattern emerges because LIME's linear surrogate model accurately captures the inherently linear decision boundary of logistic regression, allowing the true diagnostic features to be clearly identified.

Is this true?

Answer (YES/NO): YES